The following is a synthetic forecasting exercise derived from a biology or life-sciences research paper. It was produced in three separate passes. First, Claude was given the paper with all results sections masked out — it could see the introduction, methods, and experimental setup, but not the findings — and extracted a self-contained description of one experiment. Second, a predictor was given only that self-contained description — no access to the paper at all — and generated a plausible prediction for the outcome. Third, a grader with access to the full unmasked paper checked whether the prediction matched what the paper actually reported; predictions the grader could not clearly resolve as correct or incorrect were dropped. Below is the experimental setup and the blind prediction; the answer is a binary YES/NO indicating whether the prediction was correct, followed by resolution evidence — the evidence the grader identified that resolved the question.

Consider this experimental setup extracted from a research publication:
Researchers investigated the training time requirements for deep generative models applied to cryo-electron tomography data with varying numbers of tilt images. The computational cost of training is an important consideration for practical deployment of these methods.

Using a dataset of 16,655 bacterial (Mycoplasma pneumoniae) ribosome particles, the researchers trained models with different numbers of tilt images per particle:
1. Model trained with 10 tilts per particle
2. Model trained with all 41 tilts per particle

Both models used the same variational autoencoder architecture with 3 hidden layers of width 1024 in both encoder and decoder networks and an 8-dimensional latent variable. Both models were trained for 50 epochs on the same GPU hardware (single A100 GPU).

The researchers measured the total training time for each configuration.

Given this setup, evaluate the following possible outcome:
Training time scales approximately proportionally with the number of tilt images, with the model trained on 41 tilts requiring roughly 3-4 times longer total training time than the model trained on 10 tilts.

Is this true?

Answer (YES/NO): YES